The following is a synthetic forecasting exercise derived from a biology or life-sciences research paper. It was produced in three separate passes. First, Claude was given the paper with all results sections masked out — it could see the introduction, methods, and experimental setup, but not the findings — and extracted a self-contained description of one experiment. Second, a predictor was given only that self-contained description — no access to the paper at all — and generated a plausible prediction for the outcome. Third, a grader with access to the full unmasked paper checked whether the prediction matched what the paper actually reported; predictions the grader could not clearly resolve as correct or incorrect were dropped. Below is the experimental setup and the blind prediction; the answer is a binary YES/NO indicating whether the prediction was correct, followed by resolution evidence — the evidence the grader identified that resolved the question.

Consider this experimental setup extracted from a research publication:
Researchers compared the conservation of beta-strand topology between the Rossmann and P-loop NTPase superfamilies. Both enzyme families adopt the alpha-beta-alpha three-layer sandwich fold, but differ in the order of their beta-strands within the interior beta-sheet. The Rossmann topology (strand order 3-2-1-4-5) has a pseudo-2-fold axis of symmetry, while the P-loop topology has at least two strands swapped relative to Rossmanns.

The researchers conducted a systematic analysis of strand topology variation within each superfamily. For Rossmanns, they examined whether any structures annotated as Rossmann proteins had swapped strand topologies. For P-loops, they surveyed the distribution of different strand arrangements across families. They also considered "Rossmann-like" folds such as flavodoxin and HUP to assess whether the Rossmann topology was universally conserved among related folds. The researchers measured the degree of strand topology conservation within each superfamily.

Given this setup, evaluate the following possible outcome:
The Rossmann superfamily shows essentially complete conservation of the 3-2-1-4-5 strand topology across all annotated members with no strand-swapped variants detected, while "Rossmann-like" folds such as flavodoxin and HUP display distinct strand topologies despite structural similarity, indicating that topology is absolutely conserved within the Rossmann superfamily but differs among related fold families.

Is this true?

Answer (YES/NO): NO